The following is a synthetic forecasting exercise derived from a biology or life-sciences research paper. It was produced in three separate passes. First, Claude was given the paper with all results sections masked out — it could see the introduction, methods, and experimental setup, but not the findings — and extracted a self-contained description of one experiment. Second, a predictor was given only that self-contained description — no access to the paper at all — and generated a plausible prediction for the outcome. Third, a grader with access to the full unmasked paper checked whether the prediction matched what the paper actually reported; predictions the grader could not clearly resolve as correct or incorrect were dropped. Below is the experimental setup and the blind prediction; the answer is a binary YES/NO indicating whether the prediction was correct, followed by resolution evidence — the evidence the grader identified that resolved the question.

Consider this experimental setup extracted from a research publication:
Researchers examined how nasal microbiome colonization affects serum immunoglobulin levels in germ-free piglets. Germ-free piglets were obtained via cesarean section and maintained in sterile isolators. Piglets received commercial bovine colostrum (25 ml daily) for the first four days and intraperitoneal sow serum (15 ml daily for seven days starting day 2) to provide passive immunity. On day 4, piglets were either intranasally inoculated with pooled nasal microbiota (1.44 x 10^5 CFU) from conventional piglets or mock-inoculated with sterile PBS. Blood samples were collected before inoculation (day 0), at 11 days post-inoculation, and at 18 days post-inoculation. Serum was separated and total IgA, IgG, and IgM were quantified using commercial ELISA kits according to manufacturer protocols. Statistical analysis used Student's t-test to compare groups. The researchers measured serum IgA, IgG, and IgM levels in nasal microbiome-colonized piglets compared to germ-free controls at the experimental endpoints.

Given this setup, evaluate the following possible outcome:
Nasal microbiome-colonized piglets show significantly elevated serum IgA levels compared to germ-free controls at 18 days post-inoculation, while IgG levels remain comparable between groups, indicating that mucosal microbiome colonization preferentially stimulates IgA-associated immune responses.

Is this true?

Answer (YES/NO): YES